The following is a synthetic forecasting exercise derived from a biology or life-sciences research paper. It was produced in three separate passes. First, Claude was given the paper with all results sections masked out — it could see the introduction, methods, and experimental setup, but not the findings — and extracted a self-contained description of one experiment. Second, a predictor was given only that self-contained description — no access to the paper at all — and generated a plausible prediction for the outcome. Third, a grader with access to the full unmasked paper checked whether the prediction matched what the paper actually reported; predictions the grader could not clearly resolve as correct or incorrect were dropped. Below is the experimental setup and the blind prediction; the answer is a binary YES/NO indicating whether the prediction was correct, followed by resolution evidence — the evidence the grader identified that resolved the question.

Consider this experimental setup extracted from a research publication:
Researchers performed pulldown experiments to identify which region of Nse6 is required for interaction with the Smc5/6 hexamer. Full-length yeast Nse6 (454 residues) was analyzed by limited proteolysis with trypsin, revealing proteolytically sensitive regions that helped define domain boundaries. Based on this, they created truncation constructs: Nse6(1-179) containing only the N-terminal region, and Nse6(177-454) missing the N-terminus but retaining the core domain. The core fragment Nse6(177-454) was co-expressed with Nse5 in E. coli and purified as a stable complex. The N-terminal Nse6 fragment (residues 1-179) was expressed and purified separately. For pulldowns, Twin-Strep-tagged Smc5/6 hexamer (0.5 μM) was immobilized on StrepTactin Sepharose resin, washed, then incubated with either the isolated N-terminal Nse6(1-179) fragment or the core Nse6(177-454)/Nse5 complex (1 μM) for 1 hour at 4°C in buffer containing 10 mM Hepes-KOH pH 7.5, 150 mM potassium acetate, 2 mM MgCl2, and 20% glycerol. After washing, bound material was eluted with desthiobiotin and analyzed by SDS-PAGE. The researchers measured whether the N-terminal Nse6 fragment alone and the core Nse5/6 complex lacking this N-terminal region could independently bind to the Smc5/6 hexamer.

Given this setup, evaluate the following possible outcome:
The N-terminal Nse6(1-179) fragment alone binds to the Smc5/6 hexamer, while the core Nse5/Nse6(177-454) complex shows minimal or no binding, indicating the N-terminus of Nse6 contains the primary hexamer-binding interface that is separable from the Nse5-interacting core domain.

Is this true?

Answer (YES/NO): YES